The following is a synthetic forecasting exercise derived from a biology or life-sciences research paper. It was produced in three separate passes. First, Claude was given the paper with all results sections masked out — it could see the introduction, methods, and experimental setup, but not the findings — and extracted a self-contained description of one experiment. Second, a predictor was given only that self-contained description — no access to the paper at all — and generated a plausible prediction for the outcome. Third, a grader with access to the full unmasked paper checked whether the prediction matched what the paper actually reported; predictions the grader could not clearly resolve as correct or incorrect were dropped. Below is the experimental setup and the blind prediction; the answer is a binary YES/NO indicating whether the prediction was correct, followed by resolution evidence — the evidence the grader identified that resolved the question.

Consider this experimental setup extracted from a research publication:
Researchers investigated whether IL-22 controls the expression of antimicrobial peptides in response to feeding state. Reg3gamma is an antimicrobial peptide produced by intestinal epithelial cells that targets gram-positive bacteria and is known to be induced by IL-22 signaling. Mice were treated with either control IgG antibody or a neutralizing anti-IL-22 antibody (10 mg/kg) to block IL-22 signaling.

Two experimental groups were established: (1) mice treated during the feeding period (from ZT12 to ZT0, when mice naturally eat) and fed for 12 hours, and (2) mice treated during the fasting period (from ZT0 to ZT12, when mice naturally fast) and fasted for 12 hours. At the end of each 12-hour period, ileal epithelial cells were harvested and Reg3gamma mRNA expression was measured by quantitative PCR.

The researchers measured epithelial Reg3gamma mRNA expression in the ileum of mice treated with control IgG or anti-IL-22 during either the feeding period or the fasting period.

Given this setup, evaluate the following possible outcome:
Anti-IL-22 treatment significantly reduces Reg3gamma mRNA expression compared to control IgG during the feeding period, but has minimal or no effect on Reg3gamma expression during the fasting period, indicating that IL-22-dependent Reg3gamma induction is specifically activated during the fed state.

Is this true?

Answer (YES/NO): NO